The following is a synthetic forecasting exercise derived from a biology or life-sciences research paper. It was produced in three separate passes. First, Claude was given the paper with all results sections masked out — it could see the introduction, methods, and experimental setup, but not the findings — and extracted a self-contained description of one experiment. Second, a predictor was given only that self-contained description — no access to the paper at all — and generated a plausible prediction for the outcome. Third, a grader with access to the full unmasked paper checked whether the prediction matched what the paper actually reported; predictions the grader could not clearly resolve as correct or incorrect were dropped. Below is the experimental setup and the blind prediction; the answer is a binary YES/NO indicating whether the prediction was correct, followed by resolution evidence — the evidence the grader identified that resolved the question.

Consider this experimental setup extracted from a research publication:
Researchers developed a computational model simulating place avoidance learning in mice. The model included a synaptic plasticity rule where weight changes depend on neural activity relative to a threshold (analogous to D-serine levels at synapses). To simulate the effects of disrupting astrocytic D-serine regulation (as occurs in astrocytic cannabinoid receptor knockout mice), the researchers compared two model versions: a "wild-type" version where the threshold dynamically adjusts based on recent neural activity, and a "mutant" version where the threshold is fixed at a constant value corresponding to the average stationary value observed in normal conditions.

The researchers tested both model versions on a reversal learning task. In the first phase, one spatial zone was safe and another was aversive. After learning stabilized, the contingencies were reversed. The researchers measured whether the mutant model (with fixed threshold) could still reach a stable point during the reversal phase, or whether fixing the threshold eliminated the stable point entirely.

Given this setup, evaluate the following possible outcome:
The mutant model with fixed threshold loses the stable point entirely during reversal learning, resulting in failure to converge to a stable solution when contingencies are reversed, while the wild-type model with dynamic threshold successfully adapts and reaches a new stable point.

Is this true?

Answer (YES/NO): NO